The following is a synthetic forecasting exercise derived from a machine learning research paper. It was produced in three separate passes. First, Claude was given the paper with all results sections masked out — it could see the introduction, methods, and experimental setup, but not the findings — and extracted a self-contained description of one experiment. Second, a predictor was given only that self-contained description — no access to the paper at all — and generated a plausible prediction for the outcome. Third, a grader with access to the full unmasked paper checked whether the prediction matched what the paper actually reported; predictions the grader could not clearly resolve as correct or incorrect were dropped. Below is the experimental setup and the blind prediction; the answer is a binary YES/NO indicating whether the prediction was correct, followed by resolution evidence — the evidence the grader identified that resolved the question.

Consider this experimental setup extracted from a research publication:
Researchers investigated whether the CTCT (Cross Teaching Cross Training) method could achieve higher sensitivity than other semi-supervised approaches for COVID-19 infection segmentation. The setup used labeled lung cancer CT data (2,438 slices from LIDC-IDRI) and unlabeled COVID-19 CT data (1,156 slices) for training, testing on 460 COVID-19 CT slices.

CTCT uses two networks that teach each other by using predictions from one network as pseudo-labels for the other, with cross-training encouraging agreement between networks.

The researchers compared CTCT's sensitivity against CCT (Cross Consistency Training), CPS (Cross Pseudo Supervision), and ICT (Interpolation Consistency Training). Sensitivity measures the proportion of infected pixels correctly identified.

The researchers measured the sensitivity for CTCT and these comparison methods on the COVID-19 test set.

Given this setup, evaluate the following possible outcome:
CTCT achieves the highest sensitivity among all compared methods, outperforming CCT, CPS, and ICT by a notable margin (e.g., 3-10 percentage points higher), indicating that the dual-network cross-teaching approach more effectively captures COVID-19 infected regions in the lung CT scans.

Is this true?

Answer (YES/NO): YES